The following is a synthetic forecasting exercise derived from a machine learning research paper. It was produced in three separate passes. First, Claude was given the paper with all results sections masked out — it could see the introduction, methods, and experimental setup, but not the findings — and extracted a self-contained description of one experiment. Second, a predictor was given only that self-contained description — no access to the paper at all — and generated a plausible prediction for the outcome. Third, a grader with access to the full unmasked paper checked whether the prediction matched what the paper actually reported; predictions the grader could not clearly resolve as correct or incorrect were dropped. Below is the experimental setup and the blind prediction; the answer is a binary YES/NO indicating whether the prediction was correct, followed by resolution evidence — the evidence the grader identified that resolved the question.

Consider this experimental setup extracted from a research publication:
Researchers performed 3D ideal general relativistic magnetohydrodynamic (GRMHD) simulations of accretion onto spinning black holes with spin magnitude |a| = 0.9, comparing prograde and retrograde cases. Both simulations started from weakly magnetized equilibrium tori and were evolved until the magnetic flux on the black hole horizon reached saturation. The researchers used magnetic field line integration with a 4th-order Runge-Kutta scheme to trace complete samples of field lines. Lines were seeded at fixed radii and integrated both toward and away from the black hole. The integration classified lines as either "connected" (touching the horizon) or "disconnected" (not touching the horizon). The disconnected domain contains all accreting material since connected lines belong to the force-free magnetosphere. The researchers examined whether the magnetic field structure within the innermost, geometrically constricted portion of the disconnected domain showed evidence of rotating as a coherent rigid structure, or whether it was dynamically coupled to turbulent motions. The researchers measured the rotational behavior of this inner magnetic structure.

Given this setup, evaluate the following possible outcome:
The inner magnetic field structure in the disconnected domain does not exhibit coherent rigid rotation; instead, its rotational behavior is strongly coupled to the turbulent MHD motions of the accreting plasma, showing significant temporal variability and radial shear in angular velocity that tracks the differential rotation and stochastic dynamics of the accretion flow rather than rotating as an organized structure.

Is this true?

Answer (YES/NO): NO